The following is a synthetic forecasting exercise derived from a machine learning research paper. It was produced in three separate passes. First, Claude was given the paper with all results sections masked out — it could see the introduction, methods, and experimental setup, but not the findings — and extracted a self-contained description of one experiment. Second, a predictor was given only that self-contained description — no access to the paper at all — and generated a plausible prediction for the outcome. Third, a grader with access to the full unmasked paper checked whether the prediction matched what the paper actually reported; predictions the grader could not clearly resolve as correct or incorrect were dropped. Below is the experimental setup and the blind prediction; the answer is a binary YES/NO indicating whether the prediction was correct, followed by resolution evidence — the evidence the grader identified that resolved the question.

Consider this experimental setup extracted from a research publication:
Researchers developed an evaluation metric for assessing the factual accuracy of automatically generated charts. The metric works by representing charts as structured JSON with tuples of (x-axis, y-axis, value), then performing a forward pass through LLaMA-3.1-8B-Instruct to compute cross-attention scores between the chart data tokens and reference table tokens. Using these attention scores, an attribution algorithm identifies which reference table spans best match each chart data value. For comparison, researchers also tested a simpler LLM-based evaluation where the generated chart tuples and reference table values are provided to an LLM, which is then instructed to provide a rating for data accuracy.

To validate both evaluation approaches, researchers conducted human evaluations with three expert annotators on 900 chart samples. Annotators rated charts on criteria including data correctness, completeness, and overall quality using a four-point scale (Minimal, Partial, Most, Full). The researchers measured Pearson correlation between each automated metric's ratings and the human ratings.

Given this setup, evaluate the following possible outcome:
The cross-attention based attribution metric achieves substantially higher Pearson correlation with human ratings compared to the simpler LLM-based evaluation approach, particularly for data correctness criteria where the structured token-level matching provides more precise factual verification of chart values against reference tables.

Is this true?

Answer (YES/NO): YES